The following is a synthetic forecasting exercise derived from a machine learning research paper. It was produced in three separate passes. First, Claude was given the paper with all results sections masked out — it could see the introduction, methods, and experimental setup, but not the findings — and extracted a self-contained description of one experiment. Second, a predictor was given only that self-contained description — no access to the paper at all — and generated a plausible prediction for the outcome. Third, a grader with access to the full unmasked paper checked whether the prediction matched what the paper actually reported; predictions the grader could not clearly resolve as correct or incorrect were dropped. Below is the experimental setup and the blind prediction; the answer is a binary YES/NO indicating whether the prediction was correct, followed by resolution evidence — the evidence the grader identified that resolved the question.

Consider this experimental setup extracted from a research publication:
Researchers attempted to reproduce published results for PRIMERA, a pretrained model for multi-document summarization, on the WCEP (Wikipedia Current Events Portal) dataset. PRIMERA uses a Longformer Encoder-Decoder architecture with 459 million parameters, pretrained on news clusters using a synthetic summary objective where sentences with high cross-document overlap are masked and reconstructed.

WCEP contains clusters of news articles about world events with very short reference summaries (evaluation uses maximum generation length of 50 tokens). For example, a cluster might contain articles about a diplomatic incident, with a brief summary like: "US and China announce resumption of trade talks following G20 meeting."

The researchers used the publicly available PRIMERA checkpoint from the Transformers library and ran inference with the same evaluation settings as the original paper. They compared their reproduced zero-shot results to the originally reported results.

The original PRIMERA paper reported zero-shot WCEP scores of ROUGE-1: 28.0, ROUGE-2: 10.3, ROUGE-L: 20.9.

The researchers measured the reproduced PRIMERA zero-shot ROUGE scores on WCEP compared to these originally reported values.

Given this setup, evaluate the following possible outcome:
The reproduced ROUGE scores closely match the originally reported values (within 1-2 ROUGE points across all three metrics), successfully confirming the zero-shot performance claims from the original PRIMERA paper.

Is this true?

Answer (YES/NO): NO